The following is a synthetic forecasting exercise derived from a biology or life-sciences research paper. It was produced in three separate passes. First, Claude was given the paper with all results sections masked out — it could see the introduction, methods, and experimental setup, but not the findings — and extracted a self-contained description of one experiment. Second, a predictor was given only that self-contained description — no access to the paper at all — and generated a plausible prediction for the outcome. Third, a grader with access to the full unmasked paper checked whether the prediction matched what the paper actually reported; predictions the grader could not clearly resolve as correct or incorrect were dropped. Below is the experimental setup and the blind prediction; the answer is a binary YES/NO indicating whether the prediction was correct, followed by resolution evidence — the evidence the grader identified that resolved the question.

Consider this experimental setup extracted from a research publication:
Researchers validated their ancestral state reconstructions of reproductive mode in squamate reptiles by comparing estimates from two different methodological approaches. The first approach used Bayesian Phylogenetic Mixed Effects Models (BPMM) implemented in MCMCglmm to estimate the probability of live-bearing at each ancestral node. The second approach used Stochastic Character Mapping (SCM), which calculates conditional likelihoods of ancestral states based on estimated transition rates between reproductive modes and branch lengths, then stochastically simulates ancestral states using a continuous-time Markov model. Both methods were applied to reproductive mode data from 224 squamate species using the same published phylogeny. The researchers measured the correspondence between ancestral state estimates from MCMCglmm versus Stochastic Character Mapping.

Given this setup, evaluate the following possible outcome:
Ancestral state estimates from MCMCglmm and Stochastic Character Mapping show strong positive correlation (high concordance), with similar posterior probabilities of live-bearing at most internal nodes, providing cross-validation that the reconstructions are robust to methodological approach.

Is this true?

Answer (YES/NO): YES